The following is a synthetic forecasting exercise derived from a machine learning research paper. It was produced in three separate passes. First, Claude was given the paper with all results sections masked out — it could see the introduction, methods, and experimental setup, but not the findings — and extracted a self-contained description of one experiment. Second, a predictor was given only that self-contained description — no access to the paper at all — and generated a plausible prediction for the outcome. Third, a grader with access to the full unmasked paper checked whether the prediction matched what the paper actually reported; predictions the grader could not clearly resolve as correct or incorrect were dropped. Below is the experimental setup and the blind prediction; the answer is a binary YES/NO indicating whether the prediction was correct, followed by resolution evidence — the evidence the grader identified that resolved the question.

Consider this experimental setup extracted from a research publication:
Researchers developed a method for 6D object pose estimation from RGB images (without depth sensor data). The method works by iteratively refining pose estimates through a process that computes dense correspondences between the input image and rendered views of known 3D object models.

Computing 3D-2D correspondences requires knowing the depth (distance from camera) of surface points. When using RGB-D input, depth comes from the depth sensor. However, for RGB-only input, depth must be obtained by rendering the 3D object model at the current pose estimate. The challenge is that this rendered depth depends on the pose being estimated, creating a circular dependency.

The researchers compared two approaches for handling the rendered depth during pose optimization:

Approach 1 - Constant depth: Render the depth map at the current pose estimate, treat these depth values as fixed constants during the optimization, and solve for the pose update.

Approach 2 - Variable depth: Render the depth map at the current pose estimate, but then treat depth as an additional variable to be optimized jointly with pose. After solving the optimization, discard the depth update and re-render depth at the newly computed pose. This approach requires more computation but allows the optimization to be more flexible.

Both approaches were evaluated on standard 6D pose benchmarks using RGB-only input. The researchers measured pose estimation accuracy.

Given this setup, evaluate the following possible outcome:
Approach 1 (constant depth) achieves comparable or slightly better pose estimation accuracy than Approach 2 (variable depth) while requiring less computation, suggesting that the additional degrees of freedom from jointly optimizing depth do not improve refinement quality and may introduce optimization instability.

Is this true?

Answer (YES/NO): NO